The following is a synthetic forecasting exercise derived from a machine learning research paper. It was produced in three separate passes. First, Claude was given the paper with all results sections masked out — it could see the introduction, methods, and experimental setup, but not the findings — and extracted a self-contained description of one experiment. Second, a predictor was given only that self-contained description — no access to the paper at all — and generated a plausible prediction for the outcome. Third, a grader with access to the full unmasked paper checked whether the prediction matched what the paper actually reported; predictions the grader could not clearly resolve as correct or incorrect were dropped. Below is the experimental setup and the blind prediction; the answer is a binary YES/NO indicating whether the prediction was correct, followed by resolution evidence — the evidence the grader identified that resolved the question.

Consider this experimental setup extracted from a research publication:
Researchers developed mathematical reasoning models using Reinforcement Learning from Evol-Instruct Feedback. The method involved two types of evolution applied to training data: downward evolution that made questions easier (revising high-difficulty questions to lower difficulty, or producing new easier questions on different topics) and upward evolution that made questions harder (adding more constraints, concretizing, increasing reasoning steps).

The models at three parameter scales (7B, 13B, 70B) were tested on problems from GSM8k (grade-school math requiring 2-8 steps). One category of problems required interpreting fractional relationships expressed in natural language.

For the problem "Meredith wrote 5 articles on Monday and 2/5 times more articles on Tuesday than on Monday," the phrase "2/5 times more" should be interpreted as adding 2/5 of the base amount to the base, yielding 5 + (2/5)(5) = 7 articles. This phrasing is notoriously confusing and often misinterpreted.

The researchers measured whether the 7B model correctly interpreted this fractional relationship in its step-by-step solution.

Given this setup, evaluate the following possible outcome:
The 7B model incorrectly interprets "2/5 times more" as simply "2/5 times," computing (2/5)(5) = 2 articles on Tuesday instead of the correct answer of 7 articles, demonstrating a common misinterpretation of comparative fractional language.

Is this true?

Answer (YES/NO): NO